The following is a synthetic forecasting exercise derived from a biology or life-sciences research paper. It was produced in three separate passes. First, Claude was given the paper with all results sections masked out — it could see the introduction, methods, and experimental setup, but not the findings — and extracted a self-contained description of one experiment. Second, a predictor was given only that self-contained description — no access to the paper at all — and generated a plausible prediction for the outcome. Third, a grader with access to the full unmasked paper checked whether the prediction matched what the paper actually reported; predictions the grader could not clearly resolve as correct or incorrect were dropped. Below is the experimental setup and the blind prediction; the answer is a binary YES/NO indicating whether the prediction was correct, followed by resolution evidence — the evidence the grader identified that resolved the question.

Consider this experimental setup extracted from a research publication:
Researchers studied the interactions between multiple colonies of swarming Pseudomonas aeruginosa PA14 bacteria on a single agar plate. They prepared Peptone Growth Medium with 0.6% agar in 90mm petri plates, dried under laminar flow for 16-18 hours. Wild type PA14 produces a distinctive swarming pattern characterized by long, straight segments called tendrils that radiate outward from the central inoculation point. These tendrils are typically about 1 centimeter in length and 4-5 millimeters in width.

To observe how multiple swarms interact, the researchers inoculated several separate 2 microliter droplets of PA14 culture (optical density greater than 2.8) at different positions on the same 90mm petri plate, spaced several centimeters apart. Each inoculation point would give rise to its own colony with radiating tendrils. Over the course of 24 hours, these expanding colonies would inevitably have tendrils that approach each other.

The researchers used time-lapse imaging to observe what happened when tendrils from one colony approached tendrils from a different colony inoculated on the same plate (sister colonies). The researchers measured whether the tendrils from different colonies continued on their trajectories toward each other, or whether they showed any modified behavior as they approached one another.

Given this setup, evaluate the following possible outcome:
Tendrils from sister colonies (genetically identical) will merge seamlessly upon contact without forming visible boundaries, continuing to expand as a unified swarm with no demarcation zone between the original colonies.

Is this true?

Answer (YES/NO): NO